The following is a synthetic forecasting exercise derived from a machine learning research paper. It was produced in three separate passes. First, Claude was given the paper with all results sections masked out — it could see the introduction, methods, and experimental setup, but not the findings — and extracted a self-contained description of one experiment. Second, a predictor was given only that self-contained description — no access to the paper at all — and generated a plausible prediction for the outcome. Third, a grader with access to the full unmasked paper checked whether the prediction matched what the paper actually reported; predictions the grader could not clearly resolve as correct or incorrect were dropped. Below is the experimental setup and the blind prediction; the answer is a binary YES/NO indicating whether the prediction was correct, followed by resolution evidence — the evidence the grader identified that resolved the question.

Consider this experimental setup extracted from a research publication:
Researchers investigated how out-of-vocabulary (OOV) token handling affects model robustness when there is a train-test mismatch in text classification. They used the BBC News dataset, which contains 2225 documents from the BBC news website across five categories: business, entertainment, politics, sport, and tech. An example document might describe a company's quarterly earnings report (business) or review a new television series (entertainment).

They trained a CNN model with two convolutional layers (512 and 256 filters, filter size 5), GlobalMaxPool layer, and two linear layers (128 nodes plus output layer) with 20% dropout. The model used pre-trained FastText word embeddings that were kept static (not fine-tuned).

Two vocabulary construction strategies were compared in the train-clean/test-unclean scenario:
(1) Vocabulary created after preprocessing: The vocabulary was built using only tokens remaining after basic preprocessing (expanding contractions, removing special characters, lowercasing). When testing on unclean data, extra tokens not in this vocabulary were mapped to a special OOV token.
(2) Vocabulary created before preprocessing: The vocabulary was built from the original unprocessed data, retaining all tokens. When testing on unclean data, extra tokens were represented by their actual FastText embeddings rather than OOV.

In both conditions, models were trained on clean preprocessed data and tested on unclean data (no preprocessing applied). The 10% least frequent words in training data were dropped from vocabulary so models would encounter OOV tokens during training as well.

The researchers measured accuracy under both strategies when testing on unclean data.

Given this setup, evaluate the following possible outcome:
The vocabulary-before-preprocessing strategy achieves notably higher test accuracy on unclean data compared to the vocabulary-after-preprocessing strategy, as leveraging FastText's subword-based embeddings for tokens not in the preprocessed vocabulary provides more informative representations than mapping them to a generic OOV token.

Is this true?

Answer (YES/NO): NO